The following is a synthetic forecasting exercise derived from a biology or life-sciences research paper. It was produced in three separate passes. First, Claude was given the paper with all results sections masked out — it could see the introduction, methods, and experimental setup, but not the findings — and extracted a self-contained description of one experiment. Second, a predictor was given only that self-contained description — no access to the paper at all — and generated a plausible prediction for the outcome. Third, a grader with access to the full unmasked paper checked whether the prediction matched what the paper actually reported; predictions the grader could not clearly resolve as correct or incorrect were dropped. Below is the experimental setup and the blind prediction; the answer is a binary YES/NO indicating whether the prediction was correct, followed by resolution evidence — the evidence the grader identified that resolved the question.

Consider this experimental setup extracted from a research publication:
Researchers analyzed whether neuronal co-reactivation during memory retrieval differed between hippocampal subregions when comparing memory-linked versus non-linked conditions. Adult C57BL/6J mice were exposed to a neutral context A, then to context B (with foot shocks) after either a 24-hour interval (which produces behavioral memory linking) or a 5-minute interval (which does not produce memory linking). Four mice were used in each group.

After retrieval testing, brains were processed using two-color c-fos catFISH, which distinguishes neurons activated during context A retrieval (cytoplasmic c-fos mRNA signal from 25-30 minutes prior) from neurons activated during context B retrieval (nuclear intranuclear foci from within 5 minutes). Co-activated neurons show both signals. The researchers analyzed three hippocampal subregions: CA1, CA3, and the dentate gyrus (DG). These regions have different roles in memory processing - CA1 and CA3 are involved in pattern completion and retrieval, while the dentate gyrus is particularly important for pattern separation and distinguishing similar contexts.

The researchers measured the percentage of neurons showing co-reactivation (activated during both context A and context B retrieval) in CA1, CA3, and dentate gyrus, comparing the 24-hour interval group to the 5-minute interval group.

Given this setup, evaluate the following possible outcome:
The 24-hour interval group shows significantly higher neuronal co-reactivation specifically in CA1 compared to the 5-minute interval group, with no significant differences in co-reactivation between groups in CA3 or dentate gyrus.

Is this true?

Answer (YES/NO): NO